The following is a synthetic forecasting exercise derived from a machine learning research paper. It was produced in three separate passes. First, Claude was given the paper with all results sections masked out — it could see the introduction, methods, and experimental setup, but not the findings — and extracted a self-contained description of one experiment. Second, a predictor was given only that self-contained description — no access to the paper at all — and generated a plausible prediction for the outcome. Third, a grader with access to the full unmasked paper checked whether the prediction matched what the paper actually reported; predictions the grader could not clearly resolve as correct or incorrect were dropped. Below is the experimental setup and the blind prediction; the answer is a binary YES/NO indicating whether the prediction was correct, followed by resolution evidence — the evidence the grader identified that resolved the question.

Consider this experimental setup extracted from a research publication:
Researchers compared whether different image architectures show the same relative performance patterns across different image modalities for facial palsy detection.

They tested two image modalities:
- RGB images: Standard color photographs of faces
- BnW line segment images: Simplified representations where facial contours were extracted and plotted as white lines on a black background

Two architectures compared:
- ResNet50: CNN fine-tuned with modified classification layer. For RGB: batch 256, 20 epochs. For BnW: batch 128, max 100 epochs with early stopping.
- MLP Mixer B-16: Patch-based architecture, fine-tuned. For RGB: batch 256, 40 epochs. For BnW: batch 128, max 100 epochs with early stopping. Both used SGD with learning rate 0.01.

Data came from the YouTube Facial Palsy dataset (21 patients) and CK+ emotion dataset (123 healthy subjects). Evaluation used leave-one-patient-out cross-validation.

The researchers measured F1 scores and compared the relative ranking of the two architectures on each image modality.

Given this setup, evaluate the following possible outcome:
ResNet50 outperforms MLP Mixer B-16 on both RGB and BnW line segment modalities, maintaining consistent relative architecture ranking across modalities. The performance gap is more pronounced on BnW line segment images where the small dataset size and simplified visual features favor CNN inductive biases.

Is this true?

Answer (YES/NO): NO